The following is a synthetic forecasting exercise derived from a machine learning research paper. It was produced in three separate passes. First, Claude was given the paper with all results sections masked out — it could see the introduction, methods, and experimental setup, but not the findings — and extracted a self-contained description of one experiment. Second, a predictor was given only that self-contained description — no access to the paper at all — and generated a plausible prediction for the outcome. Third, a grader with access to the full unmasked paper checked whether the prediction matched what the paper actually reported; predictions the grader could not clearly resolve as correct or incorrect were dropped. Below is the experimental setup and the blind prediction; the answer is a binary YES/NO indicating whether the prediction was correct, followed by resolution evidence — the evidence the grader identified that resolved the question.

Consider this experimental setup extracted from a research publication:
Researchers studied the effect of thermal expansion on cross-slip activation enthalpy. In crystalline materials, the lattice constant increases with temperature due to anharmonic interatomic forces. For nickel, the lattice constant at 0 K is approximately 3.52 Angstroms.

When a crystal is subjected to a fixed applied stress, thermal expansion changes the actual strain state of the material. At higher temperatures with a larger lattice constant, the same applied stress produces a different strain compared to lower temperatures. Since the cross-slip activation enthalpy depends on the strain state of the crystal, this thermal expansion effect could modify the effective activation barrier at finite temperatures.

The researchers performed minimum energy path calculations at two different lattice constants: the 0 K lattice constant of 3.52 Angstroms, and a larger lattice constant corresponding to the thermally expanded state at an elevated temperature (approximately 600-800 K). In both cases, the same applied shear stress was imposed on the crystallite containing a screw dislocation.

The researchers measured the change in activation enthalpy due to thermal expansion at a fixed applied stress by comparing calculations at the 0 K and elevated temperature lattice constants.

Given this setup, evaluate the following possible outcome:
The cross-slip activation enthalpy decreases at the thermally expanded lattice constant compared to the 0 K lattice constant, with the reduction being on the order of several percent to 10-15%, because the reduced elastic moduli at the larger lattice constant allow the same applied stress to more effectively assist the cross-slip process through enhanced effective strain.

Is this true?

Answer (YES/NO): NO